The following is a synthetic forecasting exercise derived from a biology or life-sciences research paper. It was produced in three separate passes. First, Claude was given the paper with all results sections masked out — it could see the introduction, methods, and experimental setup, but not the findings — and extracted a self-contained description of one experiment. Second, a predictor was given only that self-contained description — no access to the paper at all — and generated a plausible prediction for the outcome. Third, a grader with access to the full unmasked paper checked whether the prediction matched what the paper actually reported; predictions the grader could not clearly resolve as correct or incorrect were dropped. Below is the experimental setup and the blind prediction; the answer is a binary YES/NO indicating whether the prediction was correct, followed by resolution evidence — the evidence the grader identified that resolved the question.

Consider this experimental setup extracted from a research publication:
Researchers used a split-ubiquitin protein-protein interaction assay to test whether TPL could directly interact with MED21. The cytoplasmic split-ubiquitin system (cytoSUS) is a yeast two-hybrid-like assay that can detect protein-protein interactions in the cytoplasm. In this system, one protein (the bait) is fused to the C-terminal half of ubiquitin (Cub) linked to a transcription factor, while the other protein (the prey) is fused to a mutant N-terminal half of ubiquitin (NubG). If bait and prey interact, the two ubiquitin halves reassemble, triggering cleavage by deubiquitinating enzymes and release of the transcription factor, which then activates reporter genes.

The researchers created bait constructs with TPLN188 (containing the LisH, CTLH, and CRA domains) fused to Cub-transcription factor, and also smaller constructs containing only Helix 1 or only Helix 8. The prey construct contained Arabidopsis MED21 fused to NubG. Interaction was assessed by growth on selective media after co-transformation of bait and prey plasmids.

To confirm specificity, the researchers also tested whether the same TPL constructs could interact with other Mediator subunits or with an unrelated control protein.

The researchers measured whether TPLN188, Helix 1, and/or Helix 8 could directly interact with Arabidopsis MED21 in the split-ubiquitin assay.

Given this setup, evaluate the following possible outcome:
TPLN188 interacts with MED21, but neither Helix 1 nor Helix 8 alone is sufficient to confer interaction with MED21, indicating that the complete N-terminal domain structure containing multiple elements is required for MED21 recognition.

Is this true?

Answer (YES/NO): NO